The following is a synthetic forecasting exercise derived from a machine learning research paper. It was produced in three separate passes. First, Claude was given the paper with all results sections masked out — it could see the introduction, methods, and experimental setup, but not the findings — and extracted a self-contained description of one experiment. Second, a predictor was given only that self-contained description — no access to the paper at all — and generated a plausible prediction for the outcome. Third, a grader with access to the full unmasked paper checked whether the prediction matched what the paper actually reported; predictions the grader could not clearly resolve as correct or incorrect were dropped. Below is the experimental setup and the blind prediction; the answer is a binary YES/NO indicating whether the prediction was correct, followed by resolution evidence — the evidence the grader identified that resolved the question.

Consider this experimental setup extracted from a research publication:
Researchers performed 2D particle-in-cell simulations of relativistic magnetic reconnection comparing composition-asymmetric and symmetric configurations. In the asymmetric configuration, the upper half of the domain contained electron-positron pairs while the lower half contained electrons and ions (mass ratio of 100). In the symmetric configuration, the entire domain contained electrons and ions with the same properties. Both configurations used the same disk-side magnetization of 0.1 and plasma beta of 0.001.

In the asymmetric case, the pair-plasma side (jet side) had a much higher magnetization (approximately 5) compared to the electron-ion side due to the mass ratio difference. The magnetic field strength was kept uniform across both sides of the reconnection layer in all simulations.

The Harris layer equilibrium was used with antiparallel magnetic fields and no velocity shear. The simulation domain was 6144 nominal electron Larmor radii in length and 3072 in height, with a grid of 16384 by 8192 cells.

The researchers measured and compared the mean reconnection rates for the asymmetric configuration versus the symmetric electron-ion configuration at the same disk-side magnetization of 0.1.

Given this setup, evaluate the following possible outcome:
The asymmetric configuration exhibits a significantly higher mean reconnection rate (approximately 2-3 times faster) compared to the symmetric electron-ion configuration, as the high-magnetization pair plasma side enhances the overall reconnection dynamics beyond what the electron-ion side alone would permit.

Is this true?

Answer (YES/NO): NO